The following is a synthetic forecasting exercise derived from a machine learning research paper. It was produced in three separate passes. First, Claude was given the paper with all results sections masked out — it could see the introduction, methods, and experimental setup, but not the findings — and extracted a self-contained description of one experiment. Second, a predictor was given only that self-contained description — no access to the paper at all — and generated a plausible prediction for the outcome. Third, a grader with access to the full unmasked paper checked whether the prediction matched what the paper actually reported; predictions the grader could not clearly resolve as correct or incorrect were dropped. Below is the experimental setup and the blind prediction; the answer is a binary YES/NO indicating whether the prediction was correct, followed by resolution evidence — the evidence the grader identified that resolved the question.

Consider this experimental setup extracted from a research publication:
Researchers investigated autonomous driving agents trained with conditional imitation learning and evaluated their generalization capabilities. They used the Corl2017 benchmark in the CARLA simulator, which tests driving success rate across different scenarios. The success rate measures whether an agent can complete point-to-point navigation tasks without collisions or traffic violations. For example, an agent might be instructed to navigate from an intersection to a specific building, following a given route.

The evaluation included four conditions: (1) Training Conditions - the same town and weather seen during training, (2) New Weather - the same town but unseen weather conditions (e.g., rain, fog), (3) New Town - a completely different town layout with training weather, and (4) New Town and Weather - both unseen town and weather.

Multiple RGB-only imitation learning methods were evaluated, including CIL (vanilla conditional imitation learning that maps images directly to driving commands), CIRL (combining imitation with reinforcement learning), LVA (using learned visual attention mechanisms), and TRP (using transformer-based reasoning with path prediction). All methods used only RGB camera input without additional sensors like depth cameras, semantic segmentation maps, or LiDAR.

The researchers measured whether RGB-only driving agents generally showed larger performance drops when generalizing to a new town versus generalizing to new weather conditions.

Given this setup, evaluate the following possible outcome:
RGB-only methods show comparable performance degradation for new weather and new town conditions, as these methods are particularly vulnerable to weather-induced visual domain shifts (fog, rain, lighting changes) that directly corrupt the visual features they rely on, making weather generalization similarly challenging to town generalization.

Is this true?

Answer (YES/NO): NO